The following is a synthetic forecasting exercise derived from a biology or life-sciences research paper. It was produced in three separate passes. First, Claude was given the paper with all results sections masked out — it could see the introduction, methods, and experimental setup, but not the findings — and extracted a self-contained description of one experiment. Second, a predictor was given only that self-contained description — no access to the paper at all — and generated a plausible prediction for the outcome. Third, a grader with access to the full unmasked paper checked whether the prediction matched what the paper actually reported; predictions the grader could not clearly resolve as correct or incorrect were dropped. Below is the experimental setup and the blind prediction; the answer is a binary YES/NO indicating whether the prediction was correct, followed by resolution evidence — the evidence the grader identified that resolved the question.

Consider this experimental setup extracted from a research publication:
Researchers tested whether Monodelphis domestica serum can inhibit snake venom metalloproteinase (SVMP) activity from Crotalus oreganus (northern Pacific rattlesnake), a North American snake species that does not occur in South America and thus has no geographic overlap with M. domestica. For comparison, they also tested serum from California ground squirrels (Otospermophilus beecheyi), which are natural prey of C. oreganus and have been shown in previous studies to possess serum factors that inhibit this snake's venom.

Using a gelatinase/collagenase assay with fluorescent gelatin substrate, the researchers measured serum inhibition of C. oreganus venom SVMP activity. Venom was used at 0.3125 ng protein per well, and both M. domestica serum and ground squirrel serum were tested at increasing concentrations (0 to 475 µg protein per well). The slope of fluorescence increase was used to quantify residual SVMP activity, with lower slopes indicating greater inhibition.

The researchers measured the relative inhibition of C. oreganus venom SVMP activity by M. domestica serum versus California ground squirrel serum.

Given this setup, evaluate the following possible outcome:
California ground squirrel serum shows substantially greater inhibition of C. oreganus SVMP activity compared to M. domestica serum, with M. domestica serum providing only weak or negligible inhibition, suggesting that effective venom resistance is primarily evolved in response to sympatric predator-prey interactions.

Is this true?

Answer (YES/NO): NO